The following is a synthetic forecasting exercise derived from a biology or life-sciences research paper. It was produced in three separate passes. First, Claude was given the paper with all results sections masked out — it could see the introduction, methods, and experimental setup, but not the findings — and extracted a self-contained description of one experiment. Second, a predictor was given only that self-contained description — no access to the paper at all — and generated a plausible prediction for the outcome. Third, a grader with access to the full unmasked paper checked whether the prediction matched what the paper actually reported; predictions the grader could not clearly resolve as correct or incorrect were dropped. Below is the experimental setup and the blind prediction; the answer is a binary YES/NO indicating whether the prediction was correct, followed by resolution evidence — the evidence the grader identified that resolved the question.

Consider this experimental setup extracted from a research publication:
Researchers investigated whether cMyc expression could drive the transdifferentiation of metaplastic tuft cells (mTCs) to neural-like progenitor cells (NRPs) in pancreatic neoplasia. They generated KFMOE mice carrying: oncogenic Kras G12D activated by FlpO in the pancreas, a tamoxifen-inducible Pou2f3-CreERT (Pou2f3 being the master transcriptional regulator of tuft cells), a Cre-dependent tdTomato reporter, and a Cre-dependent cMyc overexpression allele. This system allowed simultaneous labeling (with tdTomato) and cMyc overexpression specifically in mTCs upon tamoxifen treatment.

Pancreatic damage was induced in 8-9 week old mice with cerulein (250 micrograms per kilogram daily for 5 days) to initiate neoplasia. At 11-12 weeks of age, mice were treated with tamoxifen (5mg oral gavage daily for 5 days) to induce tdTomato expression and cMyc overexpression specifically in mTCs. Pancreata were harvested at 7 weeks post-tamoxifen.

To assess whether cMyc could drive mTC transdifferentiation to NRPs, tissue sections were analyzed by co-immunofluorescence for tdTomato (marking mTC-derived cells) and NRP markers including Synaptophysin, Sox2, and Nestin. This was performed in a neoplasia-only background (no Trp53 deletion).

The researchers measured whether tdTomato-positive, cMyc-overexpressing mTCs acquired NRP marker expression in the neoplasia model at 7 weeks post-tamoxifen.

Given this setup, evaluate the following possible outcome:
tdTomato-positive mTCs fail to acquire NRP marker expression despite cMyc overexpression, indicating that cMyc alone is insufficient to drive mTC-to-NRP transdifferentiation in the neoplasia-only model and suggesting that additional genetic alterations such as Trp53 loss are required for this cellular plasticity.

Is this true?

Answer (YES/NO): NO